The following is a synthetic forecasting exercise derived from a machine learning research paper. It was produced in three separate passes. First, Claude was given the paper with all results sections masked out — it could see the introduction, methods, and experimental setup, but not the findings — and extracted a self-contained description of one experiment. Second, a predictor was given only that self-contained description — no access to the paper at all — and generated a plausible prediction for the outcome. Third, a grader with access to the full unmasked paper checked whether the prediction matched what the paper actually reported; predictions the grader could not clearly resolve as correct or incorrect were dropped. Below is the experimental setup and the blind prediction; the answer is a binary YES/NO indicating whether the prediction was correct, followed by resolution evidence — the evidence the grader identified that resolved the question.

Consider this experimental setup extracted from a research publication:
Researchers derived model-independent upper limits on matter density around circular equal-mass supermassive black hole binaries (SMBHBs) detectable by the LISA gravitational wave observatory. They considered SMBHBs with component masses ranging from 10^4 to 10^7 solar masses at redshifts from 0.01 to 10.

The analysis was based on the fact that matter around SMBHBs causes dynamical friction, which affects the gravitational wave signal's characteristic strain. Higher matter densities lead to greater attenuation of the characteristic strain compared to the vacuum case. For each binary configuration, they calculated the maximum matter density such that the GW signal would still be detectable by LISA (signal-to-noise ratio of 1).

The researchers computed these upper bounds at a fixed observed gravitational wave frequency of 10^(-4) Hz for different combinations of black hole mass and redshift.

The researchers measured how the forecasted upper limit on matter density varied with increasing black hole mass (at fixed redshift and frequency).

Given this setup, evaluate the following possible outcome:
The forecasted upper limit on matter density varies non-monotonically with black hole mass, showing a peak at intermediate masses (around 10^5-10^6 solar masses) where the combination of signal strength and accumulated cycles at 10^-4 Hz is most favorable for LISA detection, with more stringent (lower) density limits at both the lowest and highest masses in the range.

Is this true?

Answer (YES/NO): NO